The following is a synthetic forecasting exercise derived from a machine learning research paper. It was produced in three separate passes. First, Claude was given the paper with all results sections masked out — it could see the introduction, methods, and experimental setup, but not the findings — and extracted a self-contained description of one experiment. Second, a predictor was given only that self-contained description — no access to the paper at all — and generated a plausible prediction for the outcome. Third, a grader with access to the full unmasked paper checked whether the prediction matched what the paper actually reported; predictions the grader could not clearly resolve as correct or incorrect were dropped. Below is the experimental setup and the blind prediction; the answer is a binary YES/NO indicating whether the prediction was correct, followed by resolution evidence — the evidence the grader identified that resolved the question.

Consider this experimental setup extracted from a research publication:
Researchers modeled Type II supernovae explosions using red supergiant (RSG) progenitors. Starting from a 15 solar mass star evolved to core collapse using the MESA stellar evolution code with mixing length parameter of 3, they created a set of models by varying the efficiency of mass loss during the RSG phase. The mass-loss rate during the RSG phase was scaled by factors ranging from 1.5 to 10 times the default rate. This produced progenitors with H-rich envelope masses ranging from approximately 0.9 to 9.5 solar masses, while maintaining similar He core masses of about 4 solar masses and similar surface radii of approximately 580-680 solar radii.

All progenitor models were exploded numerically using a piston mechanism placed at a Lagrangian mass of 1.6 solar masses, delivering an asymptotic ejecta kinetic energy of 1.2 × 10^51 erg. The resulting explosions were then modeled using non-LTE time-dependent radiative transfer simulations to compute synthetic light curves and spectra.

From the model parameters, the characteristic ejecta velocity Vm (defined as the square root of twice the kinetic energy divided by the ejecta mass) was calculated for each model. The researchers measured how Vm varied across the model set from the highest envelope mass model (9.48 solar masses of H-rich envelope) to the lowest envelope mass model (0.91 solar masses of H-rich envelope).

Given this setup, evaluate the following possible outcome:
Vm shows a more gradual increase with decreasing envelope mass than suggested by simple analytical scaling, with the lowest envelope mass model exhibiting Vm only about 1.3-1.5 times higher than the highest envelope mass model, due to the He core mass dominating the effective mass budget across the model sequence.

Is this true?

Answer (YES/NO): NO